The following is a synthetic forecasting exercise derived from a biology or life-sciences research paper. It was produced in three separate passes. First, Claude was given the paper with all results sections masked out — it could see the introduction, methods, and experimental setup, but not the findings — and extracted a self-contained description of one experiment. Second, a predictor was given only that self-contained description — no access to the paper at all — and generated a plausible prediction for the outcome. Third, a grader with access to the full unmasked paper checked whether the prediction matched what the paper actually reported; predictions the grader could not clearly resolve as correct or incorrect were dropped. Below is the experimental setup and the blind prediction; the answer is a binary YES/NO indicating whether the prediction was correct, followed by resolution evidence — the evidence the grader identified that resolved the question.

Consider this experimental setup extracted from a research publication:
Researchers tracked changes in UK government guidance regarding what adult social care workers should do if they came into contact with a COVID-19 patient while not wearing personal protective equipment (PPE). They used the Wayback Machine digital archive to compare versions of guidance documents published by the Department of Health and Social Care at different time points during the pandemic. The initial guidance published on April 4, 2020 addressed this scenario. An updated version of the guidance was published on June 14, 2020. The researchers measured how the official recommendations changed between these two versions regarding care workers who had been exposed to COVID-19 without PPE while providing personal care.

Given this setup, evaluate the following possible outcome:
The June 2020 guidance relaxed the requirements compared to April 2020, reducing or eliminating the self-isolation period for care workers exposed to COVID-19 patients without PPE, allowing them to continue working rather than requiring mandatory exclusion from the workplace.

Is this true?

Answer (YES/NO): NO